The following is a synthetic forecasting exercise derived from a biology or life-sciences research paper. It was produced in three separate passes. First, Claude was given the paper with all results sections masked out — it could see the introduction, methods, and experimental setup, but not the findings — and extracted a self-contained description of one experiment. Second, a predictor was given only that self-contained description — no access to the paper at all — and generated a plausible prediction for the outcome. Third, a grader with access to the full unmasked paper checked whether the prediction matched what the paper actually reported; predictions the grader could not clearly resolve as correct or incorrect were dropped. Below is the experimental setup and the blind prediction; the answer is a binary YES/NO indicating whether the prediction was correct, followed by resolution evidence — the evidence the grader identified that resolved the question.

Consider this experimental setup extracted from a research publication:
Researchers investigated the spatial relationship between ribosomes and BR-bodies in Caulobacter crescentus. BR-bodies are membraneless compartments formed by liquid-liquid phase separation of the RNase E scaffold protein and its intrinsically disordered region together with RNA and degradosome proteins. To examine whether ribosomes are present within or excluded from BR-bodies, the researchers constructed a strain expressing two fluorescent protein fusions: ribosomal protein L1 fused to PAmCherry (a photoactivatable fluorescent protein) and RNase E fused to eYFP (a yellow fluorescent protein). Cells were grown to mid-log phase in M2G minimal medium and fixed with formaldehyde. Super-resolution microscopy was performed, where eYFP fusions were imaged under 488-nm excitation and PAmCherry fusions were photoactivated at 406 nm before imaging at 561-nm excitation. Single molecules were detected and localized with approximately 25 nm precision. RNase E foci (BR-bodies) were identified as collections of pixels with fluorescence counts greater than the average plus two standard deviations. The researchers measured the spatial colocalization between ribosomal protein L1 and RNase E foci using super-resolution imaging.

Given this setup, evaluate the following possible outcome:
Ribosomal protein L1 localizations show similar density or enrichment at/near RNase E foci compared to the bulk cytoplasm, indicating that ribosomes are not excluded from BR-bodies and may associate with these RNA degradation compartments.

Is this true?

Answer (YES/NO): NO